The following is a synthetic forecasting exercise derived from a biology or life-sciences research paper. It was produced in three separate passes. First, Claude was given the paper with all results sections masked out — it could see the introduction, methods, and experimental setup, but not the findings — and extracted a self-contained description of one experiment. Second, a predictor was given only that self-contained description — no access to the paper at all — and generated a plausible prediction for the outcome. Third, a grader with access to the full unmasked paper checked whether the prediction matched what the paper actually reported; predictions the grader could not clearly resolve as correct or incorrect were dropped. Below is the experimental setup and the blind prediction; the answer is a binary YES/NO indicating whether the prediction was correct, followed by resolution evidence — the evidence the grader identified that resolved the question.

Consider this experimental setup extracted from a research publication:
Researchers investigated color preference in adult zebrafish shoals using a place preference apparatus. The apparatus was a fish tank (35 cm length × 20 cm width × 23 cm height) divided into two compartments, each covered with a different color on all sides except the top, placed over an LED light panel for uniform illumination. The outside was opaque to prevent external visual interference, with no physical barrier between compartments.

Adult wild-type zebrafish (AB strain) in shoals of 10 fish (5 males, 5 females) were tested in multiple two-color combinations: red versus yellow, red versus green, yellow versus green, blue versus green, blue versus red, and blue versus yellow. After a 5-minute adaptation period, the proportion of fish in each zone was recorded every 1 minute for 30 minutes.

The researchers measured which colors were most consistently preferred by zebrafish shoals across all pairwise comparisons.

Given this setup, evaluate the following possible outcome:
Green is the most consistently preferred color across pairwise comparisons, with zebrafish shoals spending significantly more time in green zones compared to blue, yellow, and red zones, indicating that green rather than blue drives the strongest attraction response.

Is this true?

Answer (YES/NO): NO